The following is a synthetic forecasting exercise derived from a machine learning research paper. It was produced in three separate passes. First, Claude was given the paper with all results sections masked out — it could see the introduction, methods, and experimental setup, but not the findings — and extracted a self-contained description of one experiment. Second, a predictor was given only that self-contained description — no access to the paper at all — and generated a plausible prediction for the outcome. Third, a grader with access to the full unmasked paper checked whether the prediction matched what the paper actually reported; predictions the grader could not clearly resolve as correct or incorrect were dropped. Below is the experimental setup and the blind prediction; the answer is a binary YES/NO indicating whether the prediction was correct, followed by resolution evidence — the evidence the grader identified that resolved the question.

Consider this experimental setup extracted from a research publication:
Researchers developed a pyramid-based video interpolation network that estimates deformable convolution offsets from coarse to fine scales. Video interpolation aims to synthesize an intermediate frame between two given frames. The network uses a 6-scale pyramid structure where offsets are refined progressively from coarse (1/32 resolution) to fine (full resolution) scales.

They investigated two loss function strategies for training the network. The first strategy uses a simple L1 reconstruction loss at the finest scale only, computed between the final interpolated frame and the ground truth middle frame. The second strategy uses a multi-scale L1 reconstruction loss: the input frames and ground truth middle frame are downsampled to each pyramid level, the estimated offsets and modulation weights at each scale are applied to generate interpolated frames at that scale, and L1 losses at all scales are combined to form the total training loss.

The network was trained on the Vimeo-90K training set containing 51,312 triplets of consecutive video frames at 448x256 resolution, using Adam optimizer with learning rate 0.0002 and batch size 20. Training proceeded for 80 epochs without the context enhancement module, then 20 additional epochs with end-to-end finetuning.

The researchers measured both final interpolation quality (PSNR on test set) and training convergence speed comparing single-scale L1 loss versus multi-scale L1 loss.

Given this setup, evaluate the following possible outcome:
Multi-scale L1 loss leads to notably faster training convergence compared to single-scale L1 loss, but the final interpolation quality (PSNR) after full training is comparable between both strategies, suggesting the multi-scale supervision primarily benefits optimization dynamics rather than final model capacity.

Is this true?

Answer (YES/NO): YES